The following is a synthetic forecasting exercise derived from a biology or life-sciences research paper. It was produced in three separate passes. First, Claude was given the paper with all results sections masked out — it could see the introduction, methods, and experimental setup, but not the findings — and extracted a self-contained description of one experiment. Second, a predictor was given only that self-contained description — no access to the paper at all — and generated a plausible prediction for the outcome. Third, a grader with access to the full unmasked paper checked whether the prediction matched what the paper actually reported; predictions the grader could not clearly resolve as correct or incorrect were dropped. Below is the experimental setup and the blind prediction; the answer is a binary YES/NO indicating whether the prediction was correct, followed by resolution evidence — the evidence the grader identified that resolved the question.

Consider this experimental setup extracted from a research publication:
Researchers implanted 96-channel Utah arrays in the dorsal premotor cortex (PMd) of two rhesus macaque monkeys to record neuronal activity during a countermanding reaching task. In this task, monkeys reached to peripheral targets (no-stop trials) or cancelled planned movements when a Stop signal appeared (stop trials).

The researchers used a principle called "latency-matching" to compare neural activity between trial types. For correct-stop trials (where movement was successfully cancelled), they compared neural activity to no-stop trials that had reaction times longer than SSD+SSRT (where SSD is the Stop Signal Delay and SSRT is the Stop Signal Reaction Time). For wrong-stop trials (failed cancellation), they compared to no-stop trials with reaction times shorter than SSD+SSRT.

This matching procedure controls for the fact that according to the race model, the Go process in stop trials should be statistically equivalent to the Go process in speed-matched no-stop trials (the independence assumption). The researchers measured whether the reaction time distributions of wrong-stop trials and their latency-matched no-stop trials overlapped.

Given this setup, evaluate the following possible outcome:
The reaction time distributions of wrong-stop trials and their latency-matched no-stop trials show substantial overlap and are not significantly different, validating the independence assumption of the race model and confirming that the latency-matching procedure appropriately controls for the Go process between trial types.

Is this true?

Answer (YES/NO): YES